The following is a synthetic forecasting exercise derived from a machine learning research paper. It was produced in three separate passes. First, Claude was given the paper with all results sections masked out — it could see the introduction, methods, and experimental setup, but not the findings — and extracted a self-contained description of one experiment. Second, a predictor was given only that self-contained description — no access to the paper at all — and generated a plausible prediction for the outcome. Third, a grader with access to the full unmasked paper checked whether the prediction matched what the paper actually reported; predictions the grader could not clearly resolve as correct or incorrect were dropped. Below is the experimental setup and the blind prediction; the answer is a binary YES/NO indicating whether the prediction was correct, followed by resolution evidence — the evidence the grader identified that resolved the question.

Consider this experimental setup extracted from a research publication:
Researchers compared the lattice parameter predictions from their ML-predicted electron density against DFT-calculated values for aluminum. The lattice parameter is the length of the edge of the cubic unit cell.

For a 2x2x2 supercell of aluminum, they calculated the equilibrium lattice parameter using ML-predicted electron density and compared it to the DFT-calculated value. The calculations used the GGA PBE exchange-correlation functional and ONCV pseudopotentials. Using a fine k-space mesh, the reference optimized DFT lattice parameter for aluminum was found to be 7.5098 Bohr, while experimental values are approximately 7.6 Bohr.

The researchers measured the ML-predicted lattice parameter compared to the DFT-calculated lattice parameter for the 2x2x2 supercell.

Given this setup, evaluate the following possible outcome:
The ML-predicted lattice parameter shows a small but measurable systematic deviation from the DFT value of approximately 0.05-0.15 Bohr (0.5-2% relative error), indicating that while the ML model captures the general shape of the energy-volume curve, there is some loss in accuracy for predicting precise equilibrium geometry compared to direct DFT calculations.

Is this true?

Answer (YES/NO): NO